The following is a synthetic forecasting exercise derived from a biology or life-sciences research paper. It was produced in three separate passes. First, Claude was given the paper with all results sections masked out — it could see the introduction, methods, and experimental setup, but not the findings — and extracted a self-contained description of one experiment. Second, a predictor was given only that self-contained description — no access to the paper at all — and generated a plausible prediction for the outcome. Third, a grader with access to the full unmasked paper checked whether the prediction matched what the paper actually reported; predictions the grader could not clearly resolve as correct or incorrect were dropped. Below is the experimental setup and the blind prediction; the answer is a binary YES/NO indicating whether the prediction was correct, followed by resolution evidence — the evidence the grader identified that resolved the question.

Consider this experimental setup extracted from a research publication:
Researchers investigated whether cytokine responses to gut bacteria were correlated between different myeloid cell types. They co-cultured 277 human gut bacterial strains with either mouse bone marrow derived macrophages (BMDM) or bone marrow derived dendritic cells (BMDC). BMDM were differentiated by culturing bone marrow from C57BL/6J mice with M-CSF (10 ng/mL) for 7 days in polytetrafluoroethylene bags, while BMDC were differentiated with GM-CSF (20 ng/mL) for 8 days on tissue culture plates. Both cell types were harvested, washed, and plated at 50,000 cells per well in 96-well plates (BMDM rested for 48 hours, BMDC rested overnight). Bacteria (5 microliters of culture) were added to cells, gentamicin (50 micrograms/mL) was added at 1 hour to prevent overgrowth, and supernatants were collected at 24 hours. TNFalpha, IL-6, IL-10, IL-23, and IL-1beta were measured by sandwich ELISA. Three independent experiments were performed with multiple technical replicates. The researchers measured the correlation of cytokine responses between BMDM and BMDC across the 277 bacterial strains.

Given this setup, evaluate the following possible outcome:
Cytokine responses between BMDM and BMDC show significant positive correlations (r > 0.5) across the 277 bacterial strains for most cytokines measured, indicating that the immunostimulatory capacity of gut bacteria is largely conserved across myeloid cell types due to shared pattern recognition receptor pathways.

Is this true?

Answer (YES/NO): NO